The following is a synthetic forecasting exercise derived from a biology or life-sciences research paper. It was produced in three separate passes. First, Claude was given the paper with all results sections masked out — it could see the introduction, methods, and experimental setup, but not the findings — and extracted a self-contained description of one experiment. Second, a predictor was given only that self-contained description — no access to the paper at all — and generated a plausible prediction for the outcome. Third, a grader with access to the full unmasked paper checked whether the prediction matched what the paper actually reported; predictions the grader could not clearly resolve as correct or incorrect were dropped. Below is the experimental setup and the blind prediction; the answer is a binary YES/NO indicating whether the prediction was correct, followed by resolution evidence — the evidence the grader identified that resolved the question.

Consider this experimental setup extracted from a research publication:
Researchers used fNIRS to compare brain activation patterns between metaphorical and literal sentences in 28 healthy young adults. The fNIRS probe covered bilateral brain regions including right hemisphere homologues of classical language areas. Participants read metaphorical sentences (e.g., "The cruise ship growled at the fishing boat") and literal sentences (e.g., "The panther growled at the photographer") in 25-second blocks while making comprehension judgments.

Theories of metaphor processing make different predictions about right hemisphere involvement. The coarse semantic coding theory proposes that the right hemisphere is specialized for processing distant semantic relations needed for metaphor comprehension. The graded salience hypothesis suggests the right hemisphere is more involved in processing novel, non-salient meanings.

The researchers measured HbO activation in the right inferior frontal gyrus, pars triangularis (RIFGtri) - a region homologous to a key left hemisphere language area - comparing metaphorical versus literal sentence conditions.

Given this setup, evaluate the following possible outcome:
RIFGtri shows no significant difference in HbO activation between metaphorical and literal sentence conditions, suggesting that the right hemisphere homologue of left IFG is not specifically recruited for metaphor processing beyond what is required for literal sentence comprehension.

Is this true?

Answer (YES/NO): NO